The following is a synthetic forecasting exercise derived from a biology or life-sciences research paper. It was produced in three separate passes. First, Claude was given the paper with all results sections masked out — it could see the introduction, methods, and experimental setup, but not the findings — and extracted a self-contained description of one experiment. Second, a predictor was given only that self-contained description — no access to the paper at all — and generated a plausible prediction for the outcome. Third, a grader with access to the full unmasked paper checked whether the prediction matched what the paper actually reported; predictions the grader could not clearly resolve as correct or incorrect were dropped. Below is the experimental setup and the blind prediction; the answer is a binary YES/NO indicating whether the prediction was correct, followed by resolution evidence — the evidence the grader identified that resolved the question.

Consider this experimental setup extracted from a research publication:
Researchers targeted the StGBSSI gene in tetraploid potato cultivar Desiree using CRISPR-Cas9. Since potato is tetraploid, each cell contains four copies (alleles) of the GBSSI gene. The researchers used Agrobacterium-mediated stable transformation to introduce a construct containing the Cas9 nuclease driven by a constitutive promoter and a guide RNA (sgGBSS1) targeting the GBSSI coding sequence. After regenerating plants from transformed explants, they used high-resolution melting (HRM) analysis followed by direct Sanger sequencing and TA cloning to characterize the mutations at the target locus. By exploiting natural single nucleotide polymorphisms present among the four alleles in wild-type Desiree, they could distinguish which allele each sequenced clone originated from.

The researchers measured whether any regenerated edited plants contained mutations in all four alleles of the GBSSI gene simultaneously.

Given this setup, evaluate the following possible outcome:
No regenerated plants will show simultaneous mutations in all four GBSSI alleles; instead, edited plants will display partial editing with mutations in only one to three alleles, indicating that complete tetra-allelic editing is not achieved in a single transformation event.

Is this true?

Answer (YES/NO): NO